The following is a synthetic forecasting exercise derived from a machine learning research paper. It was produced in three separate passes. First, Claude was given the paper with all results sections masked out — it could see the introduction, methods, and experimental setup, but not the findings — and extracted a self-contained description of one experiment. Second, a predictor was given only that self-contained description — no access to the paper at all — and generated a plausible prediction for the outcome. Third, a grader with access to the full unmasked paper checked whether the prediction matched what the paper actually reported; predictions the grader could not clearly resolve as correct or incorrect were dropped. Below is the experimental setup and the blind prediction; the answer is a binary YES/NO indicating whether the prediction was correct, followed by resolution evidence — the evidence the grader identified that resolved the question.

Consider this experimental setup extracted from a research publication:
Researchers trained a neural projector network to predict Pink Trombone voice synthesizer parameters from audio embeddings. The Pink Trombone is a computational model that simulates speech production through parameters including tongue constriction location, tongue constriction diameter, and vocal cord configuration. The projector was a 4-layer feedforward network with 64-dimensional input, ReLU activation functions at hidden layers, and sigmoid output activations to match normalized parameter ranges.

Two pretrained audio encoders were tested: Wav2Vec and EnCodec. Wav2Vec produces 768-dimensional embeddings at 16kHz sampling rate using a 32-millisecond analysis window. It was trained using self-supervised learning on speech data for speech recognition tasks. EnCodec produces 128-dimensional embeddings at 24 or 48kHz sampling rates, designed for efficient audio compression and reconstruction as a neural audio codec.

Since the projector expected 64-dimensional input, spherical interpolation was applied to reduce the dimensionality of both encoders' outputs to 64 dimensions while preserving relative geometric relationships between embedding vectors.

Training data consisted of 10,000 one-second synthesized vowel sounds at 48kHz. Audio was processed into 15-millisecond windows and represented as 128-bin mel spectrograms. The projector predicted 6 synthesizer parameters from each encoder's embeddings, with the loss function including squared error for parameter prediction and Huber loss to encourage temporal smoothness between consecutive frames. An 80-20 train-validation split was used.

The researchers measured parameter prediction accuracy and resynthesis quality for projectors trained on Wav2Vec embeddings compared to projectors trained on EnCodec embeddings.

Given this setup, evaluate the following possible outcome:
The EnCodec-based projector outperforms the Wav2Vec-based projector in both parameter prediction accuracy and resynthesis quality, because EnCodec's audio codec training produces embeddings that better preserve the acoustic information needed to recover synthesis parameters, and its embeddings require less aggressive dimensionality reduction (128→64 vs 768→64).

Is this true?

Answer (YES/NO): NO